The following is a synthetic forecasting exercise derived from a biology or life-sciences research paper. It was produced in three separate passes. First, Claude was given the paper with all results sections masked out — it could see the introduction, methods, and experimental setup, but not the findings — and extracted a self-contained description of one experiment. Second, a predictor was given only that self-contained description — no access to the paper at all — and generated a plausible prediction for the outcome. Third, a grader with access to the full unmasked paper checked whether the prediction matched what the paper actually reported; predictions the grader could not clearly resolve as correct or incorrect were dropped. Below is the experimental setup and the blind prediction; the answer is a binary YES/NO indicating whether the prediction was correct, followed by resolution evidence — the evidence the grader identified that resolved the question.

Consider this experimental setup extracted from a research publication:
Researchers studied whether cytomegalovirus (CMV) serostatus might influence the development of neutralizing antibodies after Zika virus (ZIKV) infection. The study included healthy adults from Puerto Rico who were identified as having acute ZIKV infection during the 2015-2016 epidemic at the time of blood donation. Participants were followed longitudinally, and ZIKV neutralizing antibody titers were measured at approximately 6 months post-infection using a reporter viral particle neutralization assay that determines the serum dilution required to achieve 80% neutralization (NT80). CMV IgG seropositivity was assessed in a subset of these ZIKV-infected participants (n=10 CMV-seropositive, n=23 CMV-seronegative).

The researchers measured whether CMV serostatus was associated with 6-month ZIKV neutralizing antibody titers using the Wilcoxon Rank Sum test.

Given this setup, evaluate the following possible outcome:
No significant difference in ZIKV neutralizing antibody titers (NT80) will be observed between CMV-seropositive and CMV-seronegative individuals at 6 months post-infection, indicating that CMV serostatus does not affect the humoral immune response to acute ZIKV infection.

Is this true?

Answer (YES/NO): YES